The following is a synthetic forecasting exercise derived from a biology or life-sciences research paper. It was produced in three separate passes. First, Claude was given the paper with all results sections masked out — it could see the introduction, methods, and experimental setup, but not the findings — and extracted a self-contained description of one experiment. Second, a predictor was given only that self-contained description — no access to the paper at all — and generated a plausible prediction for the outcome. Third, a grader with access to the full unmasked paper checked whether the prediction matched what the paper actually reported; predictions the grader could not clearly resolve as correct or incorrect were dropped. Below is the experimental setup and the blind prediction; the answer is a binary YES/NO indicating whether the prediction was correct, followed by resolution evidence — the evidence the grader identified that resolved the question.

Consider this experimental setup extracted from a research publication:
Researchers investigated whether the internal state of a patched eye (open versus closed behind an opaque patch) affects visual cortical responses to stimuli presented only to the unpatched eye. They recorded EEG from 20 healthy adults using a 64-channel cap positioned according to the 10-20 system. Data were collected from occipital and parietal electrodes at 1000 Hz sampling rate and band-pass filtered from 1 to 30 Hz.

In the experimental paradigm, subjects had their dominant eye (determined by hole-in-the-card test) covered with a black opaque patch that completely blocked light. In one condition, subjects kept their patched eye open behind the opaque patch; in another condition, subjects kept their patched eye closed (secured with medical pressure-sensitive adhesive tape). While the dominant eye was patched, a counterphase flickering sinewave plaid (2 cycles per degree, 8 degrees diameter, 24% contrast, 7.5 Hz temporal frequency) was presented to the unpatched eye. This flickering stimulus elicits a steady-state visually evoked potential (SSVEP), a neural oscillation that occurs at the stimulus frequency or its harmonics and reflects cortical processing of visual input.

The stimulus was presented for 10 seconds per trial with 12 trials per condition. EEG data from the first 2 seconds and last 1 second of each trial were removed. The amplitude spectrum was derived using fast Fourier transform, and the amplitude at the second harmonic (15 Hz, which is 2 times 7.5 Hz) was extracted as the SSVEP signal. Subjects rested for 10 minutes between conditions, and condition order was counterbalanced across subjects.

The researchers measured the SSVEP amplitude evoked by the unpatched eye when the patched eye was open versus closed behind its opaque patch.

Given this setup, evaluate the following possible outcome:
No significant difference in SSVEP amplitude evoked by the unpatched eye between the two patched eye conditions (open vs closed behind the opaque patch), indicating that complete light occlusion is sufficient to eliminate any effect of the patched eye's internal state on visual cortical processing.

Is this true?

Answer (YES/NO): NO